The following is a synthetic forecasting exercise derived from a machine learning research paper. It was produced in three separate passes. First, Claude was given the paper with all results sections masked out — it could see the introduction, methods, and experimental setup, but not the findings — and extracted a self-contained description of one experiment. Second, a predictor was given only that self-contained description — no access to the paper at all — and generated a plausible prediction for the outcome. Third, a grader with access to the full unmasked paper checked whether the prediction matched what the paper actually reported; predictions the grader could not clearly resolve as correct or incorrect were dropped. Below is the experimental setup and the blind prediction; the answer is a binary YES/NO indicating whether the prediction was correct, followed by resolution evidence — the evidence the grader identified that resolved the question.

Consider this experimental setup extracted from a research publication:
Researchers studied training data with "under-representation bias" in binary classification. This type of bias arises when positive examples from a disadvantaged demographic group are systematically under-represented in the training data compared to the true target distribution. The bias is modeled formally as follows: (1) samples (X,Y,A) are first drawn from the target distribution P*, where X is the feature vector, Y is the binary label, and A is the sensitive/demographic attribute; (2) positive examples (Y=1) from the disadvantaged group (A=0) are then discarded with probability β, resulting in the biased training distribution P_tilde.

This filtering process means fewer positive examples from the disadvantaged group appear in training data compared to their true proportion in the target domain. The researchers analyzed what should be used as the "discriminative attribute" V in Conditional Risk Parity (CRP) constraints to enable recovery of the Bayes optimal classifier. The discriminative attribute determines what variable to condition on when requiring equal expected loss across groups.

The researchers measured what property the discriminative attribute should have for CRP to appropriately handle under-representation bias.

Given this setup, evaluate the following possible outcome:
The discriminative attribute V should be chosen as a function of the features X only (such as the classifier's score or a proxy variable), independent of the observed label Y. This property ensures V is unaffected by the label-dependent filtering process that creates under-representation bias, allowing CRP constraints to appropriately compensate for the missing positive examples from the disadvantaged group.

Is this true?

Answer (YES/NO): NO